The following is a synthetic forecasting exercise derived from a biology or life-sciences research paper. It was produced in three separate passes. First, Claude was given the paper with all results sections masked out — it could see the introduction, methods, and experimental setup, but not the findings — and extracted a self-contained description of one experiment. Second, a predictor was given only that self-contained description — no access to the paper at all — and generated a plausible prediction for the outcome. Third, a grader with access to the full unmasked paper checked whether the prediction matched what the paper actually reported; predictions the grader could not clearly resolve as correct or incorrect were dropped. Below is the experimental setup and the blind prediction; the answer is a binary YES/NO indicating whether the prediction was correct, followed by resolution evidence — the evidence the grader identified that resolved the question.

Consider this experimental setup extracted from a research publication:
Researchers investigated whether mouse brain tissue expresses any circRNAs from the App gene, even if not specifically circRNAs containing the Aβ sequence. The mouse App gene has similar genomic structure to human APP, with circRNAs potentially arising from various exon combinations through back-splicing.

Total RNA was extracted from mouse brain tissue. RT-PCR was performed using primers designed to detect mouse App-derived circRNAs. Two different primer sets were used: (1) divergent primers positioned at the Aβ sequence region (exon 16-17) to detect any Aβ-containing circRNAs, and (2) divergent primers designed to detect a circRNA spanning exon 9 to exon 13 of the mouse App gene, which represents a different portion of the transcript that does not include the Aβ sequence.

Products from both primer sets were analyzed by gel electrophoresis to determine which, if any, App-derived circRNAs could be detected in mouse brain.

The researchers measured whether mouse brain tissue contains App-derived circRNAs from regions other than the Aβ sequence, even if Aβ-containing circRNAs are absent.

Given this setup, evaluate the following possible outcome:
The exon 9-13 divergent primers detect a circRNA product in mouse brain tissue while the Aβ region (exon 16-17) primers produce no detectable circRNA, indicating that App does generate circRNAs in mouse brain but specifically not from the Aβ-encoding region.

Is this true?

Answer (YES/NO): YES